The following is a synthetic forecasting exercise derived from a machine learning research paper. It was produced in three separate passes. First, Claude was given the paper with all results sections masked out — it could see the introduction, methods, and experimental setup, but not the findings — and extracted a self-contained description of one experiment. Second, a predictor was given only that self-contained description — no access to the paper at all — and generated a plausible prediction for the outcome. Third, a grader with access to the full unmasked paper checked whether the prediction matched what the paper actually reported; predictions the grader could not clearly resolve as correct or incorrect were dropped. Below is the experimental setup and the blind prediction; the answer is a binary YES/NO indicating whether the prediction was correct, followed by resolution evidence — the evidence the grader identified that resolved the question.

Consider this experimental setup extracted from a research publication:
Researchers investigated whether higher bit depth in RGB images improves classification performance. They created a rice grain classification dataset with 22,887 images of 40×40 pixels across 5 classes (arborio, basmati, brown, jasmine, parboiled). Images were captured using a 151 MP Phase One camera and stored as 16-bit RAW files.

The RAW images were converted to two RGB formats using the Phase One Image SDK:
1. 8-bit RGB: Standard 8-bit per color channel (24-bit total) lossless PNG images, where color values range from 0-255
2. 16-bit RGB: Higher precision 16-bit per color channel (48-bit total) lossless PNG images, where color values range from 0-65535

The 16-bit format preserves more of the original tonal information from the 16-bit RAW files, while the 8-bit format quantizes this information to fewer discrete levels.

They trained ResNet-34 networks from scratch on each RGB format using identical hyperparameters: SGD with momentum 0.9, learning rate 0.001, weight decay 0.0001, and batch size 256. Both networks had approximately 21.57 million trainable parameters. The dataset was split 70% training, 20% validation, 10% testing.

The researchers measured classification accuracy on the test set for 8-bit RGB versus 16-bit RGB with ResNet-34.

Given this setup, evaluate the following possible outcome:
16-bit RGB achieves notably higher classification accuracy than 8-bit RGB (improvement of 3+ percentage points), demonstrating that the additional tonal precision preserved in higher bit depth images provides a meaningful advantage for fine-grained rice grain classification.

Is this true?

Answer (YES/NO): NO